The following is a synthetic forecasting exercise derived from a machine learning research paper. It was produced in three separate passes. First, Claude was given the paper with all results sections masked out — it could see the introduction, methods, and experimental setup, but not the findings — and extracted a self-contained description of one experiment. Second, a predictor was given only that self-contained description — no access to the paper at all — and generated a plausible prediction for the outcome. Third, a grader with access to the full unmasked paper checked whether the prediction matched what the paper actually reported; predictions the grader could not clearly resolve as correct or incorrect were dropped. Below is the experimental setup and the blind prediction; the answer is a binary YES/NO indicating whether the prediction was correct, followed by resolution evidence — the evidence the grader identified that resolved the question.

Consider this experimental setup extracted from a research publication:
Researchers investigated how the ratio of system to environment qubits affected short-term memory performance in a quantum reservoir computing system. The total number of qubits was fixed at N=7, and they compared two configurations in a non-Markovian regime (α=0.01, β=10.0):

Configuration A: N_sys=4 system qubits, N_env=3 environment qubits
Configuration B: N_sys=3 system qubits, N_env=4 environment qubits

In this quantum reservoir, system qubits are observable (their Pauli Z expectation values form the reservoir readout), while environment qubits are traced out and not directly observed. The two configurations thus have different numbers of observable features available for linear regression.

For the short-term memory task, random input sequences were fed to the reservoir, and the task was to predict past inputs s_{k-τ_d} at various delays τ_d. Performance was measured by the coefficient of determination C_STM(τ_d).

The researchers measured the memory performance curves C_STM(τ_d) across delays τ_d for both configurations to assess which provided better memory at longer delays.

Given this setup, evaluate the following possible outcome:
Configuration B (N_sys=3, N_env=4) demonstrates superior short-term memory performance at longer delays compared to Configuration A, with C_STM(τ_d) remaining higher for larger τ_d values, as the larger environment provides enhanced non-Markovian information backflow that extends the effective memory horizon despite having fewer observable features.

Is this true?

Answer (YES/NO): YES